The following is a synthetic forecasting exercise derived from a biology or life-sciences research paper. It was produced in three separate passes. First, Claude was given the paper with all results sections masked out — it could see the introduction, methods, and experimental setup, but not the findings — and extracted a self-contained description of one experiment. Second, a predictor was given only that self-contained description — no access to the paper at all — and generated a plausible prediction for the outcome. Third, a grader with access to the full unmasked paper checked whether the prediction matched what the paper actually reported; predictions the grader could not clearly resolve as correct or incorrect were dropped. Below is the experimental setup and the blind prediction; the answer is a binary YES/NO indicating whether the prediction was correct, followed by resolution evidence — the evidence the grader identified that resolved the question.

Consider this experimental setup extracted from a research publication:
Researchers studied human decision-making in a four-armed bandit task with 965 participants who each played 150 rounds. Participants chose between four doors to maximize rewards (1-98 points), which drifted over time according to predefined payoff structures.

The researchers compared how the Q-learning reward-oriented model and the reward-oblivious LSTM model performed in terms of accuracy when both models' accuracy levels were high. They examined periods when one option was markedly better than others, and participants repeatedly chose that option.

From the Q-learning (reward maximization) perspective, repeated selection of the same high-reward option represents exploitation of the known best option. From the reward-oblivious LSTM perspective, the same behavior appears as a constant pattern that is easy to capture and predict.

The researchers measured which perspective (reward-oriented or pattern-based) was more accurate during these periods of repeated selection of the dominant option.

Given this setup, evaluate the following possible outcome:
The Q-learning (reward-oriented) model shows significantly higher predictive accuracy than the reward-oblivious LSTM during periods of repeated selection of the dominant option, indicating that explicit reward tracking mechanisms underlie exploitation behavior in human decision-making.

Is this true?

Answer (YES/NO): NO